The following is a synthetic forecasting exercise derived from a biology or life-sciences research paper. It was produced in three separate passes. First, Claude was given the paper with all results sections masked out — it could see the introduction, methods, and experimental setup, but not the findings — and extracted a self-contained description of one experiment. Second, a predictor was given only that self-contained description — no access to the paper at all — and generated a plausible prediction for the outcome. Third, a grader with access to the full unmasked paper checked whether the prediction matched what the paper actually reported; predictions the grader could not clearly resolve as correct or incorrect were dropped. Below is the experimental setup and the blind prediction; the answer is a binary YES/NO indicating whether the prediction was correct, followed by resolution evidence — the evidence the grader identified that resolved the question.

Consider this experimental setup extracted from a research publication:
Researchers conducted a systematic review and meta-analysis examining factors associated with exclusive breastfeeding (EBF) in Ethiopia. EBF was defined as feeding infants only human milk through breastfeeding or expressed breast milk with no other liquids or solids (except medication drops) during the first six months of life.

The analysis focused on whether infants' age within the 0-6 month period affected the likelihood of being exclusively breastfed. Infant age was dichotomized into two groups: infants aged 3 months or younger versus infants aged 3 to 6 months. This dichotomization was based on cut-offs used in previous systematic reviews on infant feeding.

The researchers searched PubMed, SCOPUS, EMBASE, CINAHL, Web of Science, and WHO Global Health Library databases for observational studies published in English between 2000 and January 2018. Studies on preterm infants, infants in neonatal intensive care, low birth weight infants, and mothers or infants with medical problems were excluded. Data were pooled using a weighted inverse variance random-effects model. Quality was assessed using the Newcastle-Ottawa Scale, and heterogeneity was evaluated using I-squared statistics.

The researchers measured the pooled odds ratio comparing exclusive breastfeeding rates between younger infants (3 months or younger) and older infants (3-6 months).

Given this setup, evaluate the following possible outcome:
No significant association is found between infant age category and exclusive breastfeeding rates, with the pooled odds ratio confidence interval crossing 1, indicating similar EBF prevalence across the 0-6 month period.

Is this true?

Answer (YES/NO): NO